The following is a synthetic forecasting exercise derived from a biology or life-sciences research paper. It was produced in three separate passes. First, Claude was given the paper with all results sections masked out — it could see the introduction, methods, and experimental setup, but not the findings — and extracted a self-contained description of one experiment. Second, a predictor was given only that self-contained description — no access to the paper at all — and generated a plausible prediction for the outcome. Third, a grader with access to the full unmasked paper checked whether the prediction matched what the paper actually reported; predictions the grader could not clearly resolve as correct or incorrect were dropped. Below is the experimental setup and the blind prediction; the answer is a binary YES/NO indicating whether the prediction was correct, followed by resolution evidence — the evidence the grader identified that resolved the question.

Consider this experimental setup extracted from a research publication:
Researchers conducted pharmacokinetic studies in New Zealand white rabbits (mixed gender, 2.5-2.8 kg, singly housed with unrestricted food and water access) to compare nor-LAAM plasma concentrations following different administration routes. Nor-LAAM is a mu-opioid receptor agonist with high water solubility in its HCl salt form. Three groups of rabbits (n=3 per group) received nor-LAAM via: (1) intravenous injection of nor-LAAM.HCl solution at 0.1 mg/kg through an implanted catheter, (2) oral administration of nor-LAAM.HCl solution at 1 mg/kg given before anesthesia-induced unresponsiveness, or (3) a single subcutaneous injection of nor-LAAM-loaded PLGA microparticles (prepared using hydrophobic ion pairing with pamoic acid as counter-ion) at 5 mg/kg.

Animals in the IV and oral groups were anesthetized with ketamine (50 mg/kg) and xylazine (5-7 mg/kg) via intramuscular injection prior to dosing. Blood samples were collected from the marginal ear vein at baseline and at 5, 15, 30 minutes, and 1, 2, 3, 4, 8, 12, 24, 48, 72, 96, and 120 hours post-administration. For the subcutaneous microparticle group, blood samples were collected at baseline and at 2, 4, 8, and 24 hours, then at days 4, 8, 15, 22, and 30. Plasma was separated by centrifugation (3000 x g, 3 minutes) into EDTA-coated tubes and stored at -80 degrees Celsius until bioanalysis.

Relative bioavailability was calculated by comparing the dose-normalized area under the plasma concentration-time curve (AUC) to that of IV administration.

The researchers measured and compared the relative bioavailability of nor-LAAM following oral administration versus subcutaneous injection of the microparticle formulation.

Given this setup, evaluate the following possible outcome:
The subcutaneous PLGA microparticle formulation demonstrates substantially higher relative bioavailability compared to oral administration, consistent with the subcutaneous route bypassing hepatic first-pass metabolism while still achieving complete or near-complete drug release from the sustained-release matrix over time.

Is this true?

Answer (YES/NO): NO